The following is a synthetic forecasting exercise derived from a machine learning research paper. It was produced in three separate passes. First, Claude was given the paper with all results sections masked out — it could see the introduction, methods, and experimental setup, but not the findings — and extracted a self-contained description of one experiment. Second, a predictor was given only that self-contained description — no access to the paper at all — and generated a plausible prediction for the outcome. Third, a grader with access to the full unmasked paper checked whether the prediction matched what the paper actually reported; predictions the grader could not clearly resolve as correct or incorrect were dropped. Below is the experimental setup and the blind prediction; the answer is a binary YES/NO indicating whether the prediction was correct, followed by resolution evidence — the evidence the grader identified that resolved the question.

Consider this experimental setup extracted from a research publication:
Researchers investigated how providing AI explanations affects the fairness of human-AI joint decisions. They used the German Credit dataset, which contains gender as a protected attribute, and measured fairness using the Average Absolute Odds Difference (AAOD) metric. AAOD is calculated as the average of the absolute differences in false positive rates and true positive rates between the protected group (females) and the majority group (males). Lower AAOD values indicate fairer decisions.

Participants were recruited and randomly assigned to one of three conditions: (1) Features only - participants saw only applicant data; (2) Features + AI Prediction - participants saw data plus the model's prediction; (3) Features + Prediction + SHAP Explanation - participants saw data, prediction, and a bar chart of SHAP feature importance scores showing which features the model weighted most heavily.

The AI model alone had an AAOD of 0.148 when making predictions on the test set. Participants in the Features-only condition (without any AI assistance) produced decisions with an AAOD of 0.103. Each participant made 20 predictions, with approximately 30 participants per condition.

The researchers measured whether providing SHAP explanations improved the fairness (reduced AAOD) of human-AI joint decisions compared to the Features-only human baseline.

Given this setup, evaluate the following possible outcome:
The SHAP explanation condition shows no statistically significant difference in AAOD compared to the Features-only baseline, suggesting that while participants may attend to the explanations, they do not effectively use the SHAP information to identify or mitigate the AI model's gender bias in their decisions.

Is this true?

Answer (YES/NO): NO